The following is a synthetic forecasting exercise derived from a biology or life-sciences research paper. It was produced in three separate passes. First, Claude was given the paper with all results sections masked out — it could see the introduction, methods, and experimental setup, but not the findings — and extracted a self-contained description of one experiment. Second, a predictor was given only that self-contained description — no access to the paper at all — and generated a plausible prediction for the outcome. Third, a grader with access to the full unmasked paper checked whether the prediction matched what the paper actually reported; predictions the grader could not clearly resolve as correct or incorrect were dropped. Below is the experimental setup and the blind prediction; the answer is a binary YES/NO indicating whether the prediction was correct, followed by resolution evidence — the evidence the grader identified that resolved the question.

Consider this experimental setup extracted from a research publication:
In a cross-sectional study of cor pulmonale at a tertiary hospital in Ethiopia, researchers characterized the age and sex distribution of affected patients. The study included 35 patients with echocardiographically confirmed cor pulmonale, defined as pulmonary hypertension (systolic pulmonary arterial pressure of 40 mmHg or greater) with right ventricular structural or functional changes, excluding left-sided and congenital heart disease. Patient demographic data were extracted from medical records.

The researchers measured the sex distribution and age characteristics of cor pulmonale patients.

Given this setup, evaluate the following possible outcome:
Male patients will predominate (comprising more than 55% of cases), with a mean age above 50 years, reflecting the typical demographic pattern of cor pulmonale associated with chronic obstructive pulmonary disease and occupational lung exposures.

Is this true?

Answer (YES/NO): NO